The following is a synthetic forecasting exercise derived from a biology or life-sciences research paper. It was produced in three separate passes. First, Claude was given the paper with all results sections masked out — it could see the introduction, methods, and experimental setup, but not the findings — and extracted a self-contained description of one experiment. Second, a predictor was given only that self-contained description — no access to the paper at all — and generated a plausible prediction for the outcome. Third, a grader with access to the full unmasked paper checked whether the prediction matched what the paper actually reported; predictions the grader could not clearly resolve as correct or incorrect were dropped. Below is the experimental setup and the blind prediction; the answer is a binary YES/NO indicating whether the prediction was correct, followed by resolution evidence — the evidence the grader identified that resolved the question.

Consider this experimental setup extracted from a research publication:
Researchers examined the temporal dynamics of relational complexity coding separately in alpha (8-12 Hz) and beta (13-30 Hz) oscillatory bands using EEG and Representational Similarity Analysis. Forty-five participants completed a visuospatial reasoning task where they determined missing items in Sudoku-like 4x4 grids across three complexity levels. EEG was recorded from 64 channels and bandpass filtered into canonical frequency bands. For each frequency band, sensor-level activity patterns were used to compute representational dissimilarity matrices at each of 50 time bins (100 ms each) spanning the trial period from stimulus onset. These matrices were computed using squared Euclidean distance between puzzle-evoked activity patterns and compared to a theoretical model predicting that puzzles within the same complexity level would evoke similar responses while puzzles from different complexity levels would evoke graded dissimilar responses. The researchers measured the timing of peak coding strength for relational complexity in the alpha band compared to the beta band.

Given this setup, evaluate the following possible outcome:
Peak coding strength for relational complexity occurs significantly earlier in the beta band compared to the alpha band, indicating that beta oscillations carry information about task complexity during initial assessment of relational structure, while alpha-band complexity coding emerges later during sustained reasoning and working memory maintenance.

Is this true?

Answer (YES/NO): NO